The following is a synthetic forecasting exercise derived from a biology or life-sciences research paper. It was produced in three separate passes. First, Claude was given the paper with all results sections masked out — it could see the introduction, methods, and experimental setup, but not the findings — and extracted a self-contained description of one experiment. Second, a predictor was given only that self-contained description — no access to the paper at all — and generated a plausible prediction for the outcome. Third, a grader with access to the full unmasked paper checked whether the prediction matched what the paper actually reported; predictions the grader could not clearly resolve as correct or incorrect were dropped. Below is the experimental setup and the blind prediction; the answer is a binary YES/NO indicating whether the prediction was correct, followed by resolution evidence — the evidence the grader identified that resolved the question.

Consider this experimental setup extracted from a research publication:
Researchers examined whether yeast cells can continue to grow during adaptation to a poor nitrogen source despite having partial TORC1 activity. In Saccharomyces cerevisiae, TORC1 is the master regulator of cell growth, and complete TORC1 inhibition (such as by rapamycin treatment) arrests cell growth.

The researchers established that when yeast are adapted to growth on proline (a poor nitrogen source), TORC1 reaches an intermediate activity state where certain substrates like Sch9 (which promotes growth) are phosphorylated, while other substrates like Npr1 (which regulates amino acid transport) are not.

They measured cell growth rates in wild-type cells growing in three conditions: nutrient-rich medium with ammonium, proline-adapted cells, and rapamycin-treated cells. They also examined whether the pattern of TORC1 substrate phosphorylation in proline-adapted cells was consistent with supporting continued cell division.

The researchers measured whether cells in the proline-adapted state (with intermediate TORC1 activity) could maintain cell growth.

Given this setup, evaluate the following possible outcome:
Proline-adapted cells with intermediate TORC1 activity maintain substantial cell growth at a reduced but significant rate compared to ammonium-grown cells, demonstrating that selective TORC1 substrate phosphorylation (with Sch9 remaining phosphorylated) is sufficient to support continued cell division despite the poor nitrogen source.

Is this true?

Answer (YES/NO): YES